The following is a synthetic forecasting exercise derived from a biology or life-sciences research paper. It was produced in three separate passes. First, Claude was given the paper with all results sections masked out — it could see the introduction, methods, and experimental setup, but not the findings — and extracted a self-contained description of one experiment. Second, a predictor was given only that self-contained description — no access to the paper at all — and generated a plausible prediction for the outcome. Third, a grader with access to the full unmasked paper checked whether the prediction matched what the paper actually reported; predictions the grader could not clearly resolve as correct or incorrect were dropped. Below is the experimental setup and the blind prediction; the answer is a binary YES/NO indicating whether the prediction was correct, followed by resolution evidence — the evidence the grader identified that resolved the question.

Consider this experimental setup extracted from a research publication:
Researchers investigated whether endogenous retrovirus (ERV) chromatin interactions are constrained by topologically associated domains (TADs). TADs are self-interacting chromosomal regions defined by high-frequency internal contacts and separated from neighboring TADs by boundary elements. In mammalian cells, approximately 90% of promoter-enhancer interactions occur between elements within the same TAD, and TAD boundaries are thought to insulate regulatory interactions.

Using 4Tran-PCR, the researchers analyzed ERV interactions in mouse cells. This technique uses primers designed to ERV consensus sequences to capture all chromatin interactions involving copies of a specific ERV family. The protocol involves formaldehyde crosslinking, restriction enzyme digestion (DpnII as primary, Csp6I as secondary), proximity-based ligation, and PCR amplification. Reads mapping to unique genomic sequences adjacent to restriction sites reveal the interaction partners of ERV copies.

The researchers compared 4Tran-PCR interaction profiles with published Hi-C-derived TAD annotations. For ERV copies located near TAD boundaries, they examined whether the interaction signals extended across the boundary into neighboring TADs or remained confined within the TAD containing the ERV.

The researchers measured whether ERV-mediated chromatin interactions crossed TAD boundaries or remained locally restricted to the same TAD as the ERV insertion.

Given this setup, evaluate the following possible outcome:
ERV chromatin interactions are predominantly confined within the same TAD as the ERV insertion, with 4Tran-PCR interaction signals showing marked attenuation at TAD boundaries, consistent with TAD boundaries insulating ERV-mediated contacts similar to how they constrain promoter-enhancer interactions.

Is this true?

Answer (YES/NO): YES